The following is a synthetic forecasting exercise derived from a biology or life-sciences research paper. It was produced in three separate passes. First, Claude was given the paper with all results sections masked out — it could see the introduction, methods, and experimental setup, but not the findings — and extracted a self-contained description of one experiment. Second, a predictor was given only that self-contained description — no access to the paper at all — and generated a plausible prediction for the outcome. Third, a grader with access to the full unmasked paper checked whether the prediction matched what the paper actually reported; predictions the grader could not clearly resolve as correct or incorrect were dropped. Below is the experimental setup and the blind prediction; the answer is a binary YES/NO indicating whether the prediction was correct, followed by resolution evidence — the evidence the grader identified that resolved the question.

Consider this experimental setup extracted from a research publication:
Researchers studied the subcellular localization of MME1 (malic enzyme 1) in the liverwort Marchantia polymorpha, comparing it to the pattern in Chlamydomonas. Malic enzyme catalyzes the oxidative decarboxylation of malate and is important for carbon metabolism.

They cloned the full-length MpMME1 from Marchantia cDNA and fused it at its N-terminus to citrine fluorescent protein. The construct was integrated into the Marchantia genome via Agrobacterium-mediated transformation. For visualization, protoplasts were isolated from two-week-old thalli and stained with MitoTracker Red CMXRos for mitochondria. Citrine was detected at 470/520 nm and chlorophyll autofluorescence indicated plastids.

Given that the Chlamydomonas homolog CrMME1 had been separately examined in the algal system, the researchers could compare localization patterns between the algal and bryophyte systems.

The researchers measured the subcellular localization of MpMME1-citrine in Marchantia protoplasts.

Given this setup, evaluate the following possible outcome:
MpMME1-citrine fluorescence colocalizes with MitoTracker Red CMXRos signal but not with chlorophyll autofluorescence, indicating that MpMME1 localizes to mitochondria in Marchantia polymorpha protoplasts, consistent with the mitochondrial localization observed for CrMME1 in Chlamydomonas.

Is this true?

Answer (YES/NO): YES